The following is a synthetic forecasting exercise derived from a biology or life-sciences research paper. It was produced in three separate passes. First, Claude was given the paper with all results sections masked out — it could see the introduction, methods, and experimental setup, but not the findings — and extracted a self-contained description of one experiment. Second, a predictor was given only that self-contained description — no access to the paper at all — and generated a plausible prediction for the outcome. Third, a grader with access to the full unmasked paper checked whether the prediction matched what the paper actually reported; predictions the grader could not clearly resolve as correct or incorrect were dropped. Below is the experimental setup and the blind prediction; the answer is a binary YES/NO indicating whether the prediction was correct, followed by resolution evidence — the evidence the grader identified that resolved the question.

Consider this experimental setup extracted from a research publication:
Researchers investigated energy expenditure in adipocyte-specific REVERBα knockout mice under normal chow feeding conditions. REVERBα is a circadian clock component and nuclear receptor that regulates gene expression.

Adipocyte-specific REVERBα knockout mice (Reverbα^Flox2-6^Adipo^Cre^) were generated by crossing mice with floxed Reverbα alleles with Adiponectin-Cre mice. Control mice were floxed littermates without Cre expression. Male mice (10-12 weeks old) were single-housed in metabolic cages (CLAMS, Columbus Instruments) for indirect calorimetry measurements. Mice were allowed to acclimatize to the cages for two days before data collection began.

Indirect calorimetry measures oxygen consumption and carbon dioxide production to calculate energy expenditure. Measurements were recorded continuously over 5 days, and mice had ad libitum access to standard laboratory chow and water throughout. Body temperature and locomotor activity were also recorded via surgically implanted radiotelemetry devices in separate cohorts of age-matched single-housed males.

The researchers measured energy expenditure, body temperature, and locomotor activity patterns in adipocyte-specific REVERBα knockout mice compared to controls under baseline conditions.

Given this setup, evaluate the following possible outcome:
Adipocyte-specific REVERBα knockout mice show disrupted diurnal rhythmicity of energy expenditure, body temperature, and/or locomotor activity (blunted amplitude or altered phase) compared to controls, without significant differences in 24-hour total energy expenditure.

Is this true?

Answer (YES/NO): NO